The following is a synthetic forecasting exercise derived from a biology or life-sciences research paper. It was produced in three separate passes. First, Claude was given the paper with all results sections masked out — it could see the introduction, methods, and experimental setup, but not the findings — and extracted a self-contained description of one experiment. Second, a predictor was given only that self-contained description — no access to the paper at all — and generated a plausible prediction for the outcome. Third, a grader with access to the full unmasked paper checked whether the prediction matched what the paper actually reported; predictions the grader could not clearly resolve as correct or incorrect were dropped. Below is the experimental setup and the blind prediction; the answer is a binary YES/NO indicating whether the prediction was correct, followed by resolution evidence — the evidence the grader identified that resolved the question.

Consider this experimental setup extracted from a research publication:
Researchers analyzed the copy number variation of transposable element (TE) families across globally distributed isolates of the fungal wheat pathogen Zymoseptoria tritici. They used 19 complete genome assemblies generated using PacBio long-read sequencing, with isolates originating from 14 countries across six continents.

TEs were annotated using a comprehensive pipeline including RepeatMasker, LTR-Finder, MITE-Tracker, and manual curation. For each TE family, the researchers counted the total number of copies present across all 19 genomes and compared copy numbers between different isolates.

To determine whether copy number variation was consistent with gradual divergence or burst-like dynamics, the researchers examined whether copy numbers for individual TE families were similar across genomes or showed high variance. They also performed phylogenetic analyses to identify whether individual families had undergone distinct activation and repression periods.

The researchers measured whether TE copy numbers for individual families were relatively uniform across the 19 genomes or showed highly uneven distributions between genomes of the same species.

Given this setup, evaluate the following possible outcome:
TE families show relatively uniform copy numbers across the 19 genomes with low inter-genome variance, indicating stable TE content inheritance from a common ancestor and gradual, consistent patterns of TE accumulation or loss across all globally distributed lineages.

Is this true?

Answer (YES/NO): NO